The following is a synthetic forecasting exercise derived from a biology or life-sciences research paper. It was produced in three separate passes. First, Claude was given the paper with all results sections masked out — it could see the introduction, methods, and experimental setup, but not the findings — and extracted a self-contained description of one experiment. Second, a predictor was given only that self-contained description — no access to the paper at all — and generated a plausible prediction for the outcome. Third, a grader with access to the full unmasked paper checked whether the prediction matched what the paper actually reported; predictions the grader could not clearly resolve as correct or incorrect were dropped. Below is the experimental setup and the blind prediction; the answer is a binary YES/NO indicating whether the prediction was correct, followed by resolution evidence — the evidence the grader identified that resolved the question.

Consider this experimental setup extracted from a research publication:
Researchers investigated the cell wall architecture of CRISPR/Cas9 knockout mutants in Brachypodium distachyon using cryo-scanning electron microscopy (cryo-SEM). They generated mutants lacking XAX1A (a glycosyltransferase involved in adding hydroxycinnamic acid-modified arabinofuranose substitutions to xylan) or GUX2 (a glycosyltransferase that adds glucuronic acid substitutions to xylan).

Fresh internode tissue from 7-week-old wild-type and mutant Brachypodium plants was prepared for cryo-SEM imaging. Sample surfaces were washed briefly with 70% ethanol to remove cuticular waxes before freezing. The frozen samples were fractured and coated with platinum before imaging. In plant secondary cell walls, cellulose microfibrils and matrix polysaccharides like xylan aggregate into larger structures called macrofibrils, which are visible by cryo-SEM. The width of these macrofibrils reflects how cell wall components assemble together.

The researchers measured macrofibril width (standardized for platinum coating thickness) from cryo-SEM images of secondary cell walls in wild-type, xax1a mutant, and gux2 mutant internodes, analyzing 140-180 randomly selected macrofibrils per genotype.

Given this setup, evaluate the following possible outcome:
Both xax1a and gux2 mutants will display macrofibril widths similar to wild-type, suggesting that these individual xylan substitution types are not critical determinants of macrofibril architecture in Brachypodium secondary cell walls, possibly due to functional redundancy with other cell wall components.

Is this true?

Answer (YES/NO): NO